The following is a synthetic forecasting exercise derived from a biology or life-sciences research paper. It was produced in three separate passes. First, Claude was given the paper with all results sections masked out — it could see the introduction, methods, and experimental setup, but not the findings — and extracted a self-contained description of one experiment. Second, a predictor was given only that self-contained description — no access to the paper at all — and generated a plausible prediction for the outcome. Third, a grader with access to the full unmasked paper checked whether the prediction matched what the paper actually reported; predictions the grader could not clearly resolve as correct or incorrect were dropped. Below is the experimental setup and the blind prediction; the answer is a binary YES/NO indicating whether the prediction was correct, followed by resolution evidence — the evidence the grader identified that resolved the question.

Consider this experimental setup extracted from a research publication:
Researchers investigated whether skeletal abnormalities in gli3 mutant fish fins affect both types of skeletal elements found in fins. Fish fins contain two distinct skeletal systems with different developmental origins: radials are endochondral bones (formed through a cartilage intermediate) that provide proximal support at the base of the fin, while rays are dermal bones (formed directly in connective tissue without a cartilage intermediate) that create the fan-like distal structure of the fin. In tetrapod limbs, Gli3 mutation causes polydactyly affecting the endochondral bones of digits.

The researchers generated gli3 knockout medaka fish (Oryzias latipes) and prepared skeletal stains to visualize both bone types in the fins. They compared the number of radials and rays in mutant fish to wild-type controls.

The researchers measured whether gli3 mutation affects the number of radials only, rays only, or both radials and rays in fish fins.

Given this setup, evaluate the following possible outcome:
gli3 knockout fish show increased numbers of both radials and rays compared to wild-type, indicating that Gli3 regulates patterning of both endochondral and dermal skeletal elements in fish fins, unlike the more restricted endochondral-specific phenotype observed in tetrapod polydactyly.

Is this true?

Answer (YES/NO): NO